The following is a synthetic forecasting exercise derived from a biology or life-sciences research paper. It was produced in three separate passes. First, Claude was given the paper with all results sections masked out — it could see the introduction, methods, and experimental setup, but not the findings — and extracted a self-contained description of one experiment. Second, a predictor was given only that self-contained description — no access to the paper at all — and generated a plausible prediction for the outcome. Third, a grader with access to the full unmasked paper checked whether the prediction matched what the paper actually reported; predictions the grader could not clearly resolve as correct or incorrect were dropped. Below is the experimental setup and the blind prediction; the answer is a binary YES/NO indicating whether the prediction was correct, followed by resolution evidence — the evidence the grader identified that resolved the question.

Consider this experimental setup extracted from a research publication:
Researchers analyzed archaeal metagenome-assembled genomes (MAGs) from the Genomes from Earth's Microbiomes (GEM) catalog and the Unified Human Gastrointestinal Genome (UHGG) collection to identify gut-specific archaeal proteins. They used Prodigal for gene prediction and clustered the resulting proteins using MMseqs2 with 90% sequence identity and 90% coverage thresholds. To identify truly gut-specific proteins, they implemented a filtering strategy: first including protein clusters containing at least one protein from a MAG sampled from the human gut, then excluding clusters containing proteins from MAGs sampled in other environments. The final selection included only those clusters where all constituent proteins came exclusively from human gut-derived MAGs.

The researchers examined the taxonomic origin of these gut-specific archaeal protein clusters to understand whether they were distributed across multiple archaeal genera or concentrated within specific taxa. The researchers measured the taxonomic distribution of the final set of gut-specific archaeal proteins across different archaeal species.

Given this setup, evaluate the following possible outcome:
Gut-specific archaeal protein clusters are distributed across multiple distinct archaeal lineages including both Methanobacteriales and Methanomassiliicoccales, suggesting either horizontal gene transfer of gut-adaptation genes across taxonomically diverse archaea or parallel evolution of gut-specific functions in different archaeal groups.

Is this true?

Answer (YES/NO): NO